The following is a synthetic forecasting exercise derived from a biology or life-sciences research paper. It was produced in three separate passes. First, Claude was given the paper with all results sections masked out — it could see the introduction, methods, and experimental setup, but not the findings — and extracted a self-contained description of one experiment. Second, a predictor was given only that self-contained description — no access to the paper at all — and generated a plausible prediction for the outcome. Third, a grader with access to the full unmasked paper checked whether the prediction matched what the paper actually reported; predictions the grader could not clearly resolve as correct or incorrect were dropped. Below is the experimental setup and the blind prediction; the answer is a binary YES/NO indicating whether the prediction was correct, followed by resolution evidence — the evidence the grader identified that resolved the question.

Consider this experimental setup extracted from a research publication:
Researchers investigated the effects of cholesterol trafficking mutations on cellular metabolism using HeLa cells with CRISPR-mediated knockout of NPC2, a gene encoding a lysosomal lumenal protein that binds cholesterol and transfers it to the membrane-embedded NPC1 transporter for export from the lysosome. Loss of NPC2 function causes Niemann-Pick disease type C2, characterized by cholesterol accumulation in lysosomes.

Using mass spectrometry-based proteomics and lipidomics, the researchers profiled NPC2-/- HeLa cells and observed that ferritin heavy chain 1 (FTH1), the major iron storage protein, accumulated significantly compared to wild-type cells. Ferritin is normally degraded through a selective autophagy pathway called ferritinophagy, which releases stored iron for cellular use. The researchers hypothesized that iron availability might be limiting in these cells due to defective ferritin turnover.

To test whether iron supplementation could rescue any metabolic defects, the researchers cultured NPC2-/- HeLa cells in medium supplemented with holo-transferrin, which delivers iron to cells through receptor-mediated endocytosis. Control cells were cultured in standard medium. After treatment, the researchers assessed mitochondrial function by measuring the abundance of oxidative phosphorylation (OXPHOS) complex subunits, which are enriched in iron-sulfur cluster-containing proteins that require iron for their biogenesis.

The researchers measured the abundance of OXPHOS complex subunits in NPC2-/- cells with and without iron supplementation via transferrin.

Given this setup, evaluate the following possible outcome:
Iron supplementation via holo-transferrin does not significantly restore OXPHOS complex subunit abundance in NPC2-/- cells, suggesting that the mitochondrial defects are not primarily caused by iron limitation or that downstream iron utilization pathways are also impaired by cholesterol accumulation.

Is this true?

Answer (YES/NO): NO